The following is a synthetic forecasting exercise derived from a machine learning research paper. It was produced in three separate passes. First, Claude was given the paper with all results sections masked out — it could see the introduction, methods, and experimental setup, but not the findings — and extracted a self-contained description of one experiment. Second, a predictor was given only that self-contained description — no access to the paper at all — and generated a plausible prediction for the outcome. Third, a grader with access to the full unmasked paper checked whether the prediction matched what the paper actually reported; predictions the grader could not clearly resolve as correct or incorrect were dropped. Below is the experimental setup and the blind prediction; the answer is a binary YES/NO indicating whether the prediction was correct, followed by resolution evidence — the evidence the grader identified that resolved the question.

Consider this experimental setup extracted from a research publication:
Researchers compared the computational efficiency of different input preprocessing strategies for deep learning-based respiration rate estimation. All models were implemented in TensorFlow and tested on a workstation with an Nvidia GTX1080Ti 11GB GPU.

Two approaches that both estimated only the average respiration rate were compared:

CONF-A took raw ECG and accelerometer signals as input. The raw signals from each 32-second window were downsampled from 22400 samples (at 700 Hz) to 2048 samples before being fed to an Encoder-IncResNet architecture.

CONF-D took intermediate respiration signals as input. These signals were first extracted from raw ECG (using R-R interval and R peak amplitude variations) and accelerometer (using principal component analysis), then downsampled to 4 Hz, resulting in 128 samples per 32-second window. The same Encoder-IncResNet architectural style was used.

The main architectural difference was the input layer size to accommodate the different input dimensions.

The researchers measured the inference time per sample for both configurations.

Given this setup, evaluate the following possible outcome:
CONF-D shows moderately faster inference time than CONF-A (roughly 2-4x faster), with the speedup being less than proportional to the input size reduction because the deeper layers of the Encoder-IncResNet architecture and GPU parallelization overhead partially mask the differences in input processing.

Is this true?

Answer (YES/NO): NO